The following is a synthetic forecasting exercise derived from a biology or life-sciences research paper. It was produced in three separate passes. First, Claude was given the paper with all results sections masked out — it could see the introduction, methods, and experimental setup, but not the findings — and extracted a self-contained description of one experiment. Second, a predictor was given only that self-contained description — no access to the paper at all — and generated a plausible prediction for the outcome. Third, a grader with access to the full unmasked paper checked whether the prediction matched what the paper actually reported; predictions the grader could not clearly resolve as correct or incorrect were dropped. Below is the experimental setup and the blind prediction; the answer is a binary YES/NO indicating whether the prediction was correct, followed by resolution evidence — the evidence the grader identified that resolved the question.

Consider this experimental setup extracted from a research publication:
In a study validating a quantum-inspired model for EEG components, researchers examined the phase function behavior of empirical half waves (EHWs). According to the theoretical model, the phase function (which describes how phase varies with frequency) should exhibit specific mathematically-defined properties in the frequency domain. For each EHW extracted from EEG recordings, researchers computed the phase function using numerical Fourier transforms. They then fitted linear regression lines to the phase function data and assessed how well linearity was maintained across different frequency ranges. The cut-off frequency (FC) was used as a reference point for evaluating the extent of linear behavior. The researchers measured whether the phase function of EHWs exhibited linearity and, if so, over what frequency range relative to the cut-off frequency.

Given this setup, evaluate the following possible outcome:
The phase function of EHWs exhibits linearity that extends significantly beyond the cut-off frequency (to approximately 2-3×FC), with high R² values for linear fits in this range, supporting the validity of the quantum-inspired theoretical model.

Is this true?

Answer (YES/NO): NO